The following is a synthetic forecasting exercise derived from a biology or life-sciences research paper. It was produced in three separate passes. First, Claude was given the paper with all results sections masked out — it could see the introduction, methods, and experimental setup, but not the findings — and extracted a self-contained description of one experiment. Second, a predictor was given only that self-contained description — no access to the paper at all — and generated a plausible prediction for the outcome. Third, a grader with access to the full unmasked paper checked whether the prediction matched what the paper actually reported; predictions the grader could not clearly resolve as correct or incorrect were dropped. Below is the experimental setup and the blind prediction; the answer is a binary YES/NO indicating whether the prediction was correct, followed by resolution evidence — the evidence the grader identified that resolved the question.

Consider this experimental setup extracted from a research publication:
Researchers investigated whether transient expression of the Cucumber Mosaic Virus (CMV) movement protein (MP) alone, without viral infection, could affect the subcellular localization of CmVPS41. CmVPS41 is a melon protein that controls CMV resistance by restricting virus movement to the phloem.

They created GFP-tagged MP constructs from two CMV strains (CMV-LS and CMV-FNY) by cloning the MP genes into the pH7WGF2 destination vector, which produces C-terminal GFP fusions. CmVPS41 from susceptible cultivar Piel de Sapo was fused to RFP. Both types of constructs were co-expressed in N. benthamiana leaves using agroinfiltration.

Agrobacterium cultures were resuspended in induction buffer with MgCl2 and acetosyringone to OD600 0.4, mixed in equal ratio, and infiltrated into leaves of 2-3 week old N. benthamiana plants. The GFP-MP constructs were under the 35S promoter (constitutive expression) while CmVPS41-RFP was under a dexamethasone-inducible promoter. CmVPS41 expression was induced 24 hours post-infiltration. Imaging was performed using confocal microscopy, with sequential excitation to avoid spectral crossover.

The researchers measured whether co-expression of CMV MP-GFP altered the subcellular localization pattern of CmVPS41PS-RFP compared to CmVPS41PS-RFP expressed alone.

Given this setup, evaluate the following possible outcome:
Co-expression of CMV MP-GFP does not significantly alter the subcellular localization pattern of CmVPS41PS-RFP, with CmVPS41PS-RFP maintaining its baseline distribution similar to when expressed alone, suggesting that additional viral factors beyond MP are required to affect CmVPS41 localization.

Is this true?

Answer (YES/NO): YES